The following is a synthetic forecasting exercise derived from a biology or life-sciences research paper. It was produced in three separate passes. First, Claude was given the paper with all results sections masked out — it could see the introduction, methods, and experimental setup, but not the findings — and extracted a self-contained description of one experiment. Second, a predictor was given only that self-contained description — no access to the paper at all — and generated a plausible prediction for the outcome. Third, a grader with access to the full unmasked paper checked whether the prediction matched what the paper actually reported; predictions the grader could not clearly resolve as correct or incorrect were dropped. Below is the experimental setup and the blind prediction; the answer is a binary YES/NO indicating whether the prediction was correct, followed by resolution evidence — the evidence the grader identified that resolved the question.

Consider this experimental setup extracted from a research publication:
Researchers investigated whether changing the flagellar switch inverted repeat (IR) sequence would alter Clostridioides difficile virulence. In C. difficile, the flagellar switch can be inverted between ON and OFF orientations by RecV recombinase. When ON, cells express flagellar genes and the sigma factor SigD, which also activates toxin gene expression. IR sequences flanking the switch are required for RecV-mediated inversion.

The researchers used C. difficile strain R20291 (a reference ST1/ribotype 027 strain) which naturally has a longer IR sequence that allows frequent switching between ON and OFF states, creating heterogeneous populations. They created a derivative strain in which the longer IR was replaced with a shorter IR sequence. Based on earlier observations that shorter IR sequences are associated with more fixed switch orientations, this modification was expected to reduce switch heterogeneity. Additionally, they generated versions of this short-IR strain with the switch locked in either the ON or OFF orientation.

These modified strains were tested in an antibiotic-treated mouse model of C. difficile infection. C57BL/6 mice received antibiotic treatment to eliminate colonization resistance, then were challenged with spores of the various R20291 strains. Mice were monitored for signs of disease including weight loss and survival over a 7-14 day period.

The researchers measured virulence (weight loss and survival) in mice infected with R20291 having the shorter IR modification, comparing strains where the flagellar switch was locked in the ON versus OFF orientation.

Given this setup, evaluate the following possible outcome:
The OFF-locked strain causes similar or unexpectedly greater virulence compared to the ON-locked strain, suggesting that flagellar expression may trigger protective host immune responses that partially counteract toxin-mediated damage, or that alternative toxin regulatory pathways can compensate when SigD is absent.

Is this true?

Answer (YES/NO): NO